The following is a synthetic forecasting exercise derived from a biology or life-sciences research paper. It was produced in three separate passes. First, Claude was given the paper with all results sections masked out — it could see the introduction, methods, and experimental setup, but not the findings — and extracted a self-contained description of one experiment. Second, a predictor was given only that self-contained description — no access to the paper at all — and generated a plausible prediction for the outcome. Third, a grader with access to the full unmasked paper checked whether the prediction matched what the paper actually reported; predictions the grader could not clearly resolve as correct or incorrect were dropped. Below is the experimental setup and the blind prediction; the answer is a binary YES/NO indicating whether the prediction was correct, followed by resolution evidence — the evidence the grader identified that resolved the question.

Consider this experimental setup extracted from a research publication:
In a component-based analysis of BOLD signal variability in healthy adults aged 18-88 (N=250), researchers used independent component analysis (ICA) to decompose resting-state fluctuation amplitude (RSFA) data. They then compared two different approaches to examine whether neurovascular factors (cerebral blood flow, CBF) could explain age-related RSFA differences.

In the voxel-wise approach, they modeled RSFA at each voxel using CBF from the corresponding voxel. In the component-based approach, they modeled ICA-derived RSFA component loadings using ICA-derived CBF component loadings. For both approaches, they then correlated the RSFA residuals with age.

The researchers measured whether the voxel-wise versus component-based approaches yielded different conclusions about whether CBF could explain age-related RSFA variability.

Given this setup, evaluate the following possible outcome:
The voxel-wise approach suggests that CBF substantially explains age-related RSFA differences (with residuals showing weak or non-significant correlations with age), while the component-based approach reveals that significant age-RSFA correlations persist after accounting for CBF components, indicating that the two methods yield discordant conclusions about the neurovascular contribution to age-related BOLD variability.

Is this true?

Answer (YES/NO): NO